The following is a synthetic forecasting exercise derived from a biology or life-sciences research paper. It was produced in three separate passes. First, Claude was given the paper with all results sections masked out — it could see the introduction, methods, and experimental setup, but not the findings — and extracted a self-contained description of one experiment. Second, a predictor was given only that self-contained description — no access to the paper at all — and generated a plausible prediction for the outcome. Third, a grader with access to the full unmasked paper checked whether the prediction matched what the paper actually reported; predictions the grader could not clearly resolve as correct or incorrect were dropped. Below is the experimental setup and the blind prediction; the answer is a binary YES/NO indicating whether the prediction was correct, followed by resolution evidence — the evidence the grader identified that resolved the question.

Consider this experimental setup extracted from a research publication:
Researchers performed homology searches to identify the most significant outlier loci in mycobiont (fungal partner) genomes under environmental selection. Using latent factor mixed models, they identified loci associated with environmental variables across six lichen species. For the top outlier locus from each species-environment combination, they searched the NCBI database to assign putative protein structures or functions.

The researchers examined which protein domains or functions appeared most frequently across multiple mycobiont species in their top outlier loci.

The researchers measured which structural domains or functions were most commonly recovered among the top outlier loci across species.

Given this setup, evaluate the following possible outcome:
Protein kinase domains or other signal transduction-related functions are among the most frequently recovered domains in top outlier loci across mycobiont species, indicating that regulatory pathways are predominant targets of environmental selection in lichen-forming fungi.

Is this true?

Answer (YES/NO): NO